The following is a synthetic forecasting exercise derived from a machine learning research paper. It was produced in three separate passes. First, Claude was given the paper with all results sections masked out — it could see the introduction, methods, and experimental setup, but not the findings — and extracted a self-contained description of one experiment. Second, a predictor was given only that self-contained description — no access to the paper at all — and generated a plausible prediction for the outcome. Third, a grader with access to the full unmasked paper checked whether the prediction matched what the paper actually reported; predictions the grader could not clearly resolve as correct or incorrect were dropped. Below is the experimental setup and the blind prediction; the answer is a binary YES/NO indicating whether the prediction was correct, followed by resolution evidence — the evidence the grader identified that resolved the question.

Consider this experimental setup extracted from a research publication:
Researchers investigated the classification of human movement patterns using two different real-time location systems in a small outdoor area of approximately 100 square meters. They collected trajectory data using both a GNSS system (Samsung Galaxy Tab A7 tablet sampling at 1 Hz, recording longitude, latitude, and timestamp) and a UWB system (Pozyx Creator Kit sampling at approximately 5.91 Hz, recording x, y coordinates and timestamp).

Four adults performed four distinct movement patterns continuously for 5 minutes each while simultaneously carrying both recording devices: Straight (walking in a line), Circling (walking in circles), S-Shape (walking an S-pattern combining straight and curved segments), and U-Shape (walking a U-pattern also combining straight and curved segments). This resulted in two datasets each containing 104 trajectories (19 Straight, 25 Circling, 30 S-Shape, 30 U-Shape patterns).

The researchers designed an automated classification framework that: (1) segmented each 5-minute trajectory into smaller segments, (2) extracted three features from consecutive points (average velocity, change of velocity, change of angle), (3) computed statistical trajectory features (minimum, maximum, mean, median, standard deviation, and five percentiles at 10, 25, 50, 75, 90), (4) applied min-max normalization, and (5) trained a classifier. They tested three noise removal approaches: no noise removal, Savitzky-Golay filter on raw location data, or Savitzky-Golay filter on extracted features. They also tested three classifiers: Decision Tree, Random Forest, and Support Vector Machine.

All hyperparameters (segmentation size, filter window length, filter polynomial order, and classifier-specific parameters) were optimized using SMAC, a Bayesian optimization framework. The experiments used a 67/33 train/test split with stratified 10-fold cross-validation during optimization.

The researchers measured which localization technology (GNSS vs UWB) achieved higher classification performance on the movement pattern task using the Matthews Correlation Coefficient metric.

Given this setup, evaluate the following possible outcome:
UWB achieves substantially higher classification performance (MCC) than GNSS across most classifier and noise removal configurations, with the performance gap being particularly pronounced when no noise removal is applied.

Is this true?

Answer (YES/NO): YES